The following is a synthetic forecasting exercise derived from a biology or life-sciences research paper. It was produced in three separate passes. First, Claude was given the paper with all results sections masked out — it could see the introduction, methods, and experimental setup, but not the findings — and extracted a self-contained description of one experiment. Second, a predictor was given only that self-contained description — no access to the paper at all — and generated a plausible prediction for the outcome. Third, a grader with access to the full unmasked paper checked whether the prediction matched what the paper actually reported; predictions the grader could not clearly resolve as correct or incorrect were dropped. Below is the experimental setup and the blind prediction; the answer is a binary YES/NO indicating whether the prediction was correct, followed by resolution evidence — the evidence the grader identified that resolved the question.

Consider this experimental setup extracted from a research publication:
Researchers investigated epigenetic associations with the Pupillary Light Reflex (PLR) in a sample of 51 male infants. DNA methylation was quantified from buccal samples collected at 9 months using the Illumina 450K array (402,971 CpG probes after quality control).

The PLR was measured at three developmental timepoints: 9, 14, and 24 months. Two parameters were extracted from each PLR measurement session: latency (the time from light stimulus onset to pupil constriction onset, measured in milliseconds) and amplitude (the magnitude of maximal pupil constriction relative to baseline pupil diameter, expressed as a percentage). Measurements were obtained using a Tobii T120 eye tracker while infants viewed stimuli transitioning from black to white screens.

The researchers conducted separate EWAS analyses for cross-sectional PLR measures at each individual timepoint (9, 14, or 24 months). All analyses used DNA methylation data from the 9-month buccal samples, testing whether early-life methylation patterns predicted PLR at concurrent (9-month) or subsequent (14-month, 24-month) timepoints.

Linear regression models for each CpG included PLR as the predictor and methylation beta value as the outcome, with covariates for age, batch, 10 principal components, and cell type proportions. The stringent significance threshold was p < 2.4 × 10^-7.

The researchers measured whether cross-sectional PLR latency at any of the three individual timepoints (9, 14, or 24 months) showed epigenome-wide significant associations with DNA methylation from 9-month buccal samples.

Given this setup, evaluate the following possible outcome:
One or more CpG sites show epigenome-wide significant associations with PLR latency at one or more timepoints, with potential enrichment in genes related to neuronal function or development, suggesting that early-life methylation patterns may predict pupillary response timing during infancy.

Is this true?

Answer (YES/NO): YES